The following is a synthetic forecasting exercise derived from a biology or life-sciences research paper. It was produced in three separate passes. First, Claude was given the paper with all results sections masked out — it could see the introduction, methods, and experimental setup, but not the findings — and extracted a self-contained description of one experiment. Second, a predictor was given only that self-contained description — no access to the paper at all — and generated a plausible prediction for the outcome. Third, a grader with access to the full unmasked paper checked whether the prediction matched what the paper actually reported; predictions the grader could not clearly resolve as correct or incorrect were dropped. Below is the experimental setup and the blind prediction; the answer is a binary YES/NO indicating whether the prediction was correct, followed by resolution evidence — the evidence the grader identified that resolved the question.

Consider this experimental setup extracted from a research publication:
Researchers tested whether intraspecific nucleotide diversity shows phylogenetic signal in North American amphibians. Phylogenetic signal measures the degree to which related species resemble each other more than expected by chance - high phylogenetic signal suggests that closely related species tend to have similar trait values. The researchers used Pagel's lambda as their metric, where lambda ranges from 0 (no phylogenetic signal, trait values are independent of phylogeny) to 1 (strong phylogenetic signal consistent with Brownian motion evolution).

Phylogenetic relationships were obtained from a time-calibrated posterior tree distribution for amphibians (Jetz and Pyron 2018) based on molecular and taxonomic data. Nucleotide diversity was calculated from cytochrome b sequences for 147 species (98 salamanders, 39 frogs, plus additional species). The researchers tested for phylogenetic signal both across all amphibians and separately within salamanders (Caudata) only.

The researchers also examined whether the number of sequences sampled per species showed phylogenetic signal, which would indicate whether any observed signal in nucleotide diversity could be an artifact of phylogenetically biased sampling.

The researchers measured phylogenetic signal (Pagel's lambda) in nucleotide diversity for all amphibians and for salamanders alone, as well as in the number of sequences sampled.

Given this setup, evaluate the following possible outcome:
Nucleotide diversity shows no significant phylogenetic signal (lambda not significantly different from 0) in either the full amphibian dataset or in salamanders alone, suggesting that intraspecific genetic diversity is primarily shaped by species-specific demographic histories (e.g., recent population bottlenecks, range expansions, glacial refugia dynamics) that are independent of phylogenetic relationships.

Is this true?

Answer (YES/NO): NO